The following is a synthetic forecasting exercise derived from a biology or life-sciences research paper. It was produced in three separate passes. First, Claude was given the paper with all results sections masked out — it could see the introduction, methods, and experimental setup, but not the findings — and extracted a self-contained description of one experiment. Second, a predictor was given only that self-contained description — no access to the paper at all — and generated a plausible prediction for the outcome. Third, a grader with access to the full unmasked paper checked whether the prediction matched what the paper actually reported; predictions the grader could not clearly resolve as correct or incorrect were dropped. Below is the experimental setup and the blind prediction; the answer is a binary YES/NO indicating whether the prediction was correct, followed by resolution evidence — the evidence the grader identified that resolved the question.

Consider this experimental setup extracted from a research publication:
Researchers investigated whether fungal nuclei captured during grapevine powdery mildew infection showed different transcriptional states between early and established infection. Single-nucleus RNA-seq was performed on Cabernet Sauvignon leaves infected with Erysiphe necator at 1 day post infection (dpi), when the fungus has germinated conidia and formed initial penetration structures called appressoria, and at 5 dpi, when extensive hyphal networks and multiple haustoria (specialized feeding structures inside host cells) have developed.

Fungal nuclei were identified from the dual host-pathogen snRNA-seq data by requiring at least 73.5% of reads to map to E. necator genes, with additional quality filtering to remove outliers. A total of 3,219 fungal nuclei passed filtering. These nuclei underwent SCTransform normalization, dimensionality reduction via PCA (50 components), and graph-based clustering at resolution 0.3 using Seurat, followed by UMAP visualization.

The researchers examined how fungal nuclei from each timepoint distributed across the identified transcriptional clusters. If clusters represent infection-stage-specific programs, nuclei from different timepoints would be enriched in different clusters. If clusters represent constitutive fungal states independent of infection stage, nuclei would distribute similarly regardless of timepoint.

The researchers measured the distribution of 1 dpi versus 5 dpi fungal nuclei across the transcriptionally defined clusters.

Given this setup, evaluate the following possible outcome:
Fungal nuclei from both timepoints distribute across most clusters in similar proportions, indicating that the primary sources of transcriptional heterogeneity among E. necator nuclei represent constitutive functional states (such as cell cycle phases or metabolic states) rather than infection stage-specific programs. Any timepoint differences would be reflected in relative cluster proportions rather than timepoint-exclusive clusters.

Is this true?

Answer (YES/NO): NO